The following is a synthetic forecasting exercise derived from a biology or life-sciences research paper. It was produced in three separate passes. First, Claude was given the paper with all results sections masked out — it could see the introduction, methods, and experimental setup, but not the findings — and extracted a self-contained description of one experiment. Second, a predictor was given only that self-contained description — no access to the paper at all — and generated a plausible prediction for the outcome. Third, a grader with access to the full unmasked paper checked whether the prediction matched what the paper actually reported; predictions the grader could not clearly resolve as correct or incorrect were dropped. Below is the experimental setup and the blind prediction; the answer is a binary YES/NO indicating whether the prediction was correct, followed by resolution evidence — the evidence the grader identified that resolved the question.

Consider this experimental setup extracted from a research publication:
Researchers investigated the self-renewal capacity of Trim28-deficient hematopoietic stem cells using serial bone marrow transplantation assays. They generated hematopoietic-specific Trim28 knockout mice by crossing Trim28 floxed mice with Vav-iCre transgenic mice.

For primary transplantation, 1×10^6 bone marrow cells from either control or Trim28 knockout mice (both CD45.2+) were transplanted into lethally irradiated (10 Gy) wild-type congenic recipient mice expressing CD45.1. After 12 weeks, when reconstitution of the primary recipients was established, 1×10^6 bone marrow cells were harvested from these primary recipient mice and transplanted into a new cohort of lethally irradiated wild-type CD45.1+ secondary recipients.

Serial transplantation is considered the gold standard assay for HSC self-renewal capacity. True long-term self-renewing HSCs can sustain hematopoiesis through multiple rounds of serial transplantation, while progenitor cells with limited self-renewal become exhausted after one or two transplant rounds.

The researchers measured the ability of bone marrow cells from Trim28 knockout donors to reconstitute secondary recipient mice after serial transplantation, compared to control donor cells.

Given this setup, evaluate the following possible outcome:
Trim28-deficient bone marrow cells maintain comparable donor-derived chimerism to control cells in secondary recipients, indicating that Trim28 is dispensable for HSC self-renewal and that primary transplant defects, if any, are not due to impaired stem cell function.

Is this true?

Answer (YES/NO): NO